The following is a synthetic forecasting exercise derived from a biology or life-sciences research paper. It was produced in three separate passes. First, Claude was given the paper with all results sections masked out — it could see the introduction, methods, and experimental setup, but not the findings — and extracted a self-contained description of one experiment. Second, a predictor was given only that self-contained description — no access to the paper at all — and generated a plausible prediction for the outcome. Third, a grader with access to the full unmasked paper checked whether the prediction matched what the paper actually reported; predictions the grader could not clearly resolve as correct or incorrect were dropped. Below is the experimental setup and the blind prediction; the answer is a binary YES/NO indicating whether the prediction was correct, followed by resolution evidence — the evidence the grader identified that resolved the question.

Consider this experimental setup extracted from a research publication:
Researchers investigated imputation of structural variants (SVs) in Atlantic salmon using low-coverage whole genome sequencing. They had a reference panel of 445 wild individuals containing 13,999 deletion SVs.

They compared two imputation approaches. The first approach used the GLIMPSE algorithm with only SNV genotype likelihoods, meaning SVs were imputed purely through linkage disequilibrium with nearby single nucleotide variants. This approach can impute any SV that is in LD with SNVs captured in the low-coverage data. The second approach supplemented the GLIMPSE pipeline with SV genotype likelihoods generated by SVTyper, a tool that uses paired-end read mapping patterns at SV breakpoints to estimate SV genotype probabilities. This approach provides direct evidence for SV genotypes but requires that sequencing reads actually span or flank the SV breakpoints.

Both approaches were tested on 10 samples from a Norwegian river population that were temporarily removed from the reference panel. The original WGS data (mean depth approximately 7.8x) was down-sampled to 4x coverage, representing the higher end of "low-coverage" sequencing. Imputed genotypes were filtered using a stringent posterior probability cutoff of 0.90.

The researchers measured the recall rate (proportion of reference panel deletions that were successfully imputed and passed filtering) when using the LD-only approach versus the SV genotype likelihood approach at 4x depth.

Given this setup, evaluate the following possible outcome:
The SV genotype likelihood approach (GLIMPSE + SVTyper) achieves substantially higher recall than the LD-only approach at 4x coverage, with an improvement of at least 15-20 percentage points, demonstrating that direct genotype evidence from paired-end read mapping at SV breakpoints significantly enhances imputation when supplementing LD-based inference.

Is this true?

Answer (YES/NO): NO